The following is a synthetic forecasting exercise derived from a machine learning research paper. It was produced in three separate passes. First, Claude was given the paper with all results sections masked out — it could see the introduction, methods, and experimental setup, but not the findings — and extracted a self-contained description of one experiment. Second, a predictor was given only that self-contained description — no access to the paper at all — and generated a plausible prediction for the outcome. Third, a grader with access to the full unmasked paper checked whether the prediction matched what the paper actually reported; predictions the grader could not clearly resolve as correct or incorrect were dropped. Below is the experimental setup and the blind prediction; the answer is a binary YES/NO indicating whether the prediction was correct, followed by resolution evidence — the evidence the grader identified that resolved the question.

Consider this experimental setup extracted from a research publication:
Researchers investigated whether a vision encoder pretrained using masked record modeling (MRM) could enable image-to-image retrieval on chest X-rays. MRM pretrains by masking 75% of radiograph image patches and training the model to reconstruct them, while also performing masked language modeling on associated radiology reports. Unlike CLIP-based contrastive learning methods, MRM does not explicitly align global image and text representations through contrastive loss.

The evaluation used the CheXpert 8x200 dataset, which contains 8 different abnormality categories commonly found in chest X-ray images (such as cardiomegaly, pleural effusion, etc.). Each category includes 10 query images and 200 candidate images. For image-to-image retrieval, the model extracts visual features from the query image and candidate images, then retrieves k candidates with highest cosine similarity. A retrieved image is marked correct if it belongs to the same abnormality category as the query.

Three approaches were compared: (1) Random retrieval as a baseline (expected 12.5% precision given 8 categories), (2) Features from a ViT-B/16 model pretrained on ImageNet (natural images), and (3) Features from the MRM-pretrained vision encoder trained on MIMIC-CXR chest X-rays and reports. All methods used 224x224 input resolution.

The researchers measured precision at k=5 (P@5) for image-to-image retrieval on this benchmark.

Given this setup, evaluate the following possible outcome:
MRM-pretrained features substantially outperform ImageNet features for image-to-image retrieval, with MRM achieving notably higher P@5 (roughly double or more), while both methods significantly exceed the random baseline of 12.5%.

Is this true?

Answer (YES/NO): NO